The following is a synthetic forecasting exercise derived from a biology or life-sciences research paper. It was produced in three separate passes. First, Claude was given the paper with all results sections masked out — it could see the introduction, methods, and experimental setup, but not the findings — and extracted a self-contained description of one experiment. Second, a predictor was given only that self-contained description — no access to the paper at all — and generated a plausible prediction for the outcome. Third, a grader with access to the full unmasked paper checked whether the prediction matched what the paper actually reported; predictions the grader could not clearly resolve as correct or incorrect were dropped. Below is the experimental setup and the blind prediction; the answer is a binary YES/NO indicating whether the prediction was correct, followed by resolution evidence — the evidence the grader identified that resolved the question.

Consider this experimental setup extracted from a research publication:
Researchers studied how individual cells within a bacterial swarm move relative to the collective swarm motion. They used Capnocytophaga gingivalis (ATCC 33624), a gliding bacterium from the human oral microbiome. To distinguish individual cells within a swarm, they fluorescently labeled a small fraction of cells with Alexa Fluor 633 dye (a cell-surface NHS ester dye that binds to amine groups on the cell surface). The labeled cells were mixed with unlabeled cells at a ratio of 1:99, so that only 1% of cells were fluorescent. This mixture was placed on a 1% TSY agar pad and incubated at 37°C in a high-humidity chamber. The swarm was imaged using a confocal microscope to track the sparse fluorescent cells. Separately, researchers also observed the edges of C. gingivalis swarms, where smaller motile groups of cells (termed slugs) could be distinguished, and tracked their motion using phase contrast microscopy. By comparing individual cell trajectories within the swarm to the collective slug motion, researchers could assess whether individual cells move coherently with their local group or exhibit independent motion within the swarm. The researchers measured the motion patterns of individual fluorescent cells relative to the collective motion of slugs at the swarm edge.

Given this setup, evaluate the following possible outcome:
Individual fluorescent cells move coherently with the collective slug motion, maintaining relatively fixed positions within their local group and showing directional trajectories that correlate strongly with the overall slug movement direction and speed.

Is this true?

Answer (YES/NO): NO